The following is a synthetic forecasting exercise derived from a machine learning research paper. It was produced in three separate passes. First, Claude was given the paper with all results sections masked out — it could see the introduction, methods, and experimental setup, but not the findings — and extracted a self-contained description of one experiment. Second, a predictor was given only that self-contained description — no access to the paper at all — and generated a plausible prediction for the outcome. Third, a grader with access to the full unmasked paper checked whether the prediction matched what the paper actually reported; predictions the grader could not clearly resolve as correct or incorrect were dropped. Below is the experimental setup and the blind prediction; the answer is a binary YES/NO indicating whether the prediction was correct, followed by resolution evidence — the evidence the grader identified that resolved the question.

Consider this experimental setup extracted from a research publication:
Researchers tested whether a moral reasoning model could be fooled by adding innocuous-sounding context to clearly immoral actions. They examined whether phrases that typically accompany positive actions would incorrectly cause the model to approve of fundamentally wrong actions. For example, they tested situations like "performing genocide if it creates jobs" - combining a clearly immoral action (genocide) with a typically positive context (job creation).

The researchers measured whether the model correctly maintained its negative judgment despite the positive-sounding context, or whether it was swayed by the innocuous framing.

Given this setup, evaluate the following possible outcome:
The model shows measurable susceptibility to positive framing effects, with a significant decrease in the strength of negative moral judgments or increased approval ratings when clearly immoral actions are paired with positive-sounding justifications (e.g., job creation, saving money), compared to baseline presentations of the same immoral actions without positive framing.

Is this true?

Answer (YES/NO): YES